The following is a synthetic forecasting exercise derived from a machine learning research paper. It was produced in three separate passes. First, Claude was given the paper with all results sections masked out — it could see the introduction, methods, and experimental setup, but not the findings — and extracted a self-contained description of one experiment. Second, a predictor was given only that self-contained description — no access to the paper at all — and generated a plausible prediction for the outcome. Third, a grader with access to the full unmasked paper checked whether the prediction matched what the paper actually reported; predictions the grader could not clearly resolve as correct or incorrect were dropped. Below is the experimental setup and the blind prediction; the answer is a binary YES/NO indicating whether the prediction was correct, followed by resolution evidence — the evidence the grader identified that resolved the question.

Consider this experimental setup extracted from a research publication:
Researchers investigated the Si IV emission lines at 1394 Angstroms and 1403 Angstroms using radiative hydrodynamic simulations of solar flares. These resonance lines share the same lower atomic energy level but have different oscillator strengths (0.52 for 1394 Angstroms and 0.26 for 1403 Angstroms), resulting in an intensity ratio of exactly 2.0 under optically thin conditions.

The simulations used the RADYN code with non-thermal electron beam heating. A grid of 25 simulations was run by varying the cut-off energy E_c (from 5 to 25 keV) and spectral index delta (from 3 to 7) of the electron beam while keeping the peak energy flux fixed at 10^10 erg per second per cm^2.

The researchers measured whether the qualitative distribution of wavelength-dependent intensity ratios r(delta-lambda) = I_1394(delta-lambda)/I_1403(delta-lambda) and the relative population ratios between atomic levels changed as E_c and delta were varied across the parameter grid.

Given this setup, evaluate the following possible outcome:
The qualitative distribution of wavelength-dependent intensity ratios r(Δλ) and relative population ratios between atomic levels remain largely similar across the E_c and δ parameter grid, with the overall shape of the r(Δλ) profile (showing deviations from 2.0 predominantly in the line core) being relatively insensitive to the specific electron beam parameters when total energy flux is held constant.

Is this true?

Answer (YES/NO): YES